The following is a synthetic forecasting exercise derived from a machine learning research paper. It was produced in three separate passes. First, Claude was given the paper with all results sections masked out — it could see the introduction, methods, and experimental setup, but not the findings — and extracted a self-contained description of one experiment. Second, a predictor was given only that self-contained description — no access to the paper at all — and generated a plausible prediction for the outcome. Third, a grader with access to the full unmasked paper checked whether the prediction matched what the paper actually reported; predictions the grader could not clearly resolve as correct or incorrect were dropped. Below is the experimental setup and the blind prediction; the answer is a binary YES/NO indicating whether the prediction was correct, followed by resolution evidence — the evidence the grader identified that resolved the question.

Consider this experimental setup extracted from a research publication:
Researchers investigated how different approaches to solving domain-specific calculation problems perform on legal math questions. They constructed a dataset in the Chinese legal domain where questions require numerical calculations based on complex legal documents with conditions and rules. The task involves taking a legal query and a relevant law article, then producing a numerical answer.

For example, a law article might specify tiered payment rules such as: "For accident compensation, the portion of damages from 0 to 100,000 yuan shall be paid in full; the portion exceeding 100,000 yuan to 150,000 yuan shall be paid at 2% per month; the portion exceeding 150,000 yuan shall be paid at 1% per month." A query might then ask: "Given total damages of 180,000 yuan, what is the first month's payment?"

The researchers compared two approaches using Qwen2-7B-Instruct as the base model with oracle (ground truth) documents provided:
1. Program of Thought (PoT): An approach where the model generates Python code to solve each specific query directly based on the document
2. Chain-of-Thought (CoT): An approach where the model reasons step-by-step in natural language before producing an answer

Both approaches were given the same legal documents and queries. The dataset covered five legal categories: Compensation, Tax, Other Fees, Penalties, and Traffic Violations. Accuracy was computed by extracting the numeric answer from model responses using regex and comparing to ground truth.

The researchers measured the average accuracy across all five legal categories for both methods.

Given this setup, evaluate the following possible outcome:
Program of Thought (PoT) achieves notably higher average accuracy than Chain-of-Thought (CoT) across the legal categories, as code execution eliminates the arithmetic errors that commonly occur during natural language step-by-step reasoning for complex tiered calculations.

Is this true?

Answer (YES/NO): NO